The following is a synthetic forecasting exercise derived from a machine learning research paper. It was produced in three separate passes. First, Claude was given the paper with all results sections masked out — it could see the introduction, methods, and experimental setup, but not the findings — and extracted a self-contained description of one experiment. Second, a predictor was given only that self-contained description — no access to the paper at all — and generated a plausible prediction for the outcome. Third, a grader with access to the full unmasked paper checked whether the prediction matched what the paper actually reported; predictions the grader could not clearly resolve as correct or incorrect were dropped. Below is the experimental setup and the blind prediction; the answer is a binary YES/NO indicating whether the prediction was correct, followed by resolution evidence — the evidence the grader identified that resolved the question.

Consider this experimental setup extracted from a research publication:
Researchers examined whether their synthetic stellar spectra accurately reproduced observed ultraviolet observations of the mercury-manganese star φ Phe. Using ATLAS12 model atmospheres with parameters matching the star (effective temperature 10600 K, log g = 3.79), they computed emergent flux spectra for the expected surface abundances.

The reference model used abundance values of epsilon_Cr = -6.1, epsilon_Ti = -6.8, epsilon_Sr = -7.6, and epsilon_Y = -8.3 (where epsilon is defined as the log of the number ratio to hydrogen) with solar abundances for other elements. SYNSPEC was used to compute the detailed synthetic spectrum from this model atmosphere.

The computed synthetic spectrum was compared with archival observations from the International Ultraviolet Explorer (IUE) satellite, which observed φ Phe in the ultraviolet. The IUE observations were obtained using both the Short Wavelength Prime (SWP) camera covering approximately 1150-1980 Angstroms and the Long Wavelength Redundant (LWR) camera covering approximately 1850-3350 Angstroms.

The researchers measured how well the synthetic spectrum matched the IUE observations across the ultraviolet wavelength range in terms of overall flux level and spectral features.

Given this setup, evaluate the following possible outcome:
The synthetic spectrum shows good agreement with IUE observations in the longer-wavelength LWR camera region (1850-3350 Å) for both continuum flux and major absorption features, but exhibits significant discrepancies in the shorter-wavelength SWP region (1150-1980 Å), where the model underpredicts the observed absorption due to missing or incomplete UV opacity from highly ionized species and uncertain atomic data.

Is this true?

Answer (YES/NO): NO